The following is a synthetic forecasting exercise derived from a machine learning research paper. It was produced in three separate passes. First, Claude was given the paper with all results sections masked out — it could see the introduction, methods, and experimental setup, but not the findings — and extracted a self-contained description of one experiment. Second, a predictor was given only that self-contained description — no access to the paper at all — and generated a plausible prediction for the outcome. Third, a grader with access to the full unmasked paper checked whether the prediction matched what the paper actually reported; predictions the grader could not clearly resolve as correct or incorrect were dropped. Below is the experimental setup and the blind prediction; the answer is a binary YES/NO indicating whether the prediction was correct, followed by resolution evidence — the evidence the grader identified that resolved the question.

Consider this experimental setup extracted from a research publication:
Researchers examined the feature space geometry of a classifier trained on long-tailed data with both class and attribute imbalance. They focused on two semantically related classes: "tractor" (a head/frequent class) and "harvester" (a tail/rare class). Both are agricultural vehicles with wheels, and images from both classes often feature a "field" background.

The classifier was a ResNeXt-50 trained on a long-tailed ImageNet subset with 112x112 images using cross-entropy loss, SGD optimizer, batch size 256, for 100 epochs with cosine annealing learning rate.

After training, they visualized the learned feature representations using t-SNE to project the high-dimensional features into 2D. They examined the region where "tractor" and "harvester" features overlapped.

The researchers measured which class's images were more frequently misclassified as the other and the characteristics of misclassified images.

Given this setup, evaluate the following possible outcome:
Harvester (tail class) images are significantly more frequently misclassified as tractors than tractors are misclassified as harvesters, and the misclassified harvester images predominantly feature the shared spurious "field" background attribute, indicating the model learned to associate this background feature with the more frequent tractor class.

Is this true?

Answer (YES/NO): YES